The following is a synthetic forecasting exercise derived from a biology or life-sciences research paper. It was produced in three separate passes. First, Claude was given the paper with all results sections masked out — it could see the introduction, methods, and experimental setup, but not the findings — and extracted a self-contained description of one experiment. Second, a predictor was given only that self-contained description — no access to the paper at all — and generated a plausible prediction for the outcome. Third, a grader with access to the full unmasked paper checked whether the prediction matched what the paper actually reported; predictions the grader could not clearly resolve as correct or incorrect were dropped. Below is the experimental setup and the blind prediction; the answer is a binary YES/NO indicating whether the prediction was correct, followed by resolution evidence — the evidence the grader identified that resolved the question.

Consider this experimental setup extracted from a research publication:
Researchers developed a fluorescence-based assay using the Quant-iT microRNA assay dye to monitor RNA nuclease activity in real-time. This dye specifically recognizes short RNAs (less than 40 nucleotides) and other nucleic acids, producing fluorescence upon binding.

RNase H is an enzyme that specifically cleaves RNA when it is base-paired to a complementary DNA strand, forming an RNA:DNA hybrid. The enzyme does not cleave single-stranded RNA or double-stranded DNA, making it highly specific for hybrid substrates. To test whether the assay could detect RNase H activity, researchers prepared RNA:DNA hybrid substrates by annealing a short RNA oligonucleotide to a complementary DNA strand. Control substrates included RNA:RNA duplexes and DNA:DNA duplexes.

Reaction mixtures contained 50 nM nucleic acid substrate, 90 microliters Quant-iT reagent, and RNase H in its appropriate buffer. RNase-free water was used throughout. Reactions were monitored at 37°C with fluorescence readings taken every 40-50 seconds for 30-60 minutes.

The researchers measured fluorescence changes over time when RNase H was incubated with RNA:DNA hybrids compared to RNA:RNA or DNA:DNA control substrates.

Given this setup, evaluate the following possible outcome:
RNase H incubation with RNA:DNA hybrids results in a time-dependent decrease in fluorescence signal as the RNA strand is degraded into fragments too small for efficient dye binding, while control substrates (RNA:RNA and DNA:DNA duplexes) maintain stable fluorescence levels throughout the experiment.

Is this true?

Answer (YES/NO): YES